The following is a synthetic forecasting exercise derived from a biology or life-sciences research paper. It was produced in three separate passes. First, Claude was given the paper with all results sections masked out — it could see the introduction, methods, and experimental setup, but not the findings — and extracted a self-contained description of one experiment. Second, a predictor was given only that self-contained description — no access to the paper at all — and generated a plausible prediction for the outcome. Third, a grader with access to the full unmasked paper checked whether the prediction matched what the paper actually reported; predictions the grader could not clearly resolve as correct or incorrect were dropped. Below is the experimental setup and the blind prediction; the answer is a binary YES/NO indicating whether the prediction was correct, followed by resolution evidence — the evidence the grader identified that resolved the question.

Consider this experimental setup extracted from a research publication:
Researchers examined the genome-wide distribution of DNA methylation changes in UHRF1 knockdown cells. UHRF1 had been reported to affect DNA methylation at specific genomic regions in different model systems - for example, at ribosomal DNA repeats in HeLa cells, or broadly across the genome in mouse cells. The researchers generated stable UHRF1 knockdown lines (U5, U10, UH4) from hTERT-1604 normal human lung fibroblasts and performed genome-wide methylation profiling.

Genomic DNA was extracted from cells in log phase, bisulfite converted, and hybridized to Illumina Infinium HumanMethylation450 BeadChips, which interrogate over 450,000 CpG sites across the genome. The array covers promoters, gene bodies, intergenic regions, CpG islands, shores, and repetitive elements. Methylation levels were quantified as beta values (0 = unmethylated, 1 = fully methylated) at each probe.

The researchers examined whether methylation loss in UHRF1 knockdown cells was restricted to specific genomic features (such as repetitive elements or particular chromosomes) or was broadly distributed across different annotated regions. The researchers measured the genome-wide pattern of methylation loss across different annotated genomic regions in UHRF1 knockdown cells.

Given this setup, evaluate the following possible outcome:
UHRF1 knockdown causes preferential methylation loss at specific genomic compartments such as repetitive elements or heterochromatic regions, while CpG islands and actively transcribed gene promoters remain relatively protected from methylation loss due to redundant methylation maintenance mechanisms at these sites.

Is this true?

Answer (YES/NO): NO